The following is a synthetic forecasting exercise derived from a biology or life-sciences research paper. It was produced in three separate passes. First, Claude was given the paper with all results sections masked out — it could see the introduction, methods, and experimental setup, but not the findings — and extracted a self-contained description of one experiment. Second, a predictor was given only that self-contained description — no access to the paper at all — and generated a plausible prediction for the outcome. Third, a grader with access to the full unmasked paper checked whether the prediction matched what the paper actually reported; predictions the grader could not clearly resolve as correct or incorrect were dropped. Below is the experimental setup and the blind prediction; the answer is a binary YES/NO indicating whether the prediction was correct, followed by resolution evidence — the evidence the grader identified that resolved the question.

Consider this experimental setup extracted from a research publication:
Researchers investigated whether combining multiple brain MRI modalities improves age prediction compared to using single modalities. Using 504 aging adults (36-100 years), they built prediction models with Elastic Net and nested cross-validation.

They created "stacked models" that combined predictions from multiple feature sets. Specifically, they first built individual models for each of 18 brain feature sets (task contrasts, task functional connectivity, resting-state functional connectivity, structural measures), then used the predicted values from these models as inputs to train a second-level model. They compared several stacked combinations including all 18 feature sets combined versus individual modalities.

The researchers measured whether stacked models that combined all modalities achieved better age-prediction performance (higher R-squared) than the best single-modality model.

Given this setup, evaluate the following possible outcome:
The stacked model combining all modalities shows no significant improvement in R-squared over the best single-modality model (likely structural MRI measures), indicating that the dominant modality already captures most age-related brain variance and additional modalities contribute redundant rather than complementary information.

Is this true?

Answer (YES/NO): NO